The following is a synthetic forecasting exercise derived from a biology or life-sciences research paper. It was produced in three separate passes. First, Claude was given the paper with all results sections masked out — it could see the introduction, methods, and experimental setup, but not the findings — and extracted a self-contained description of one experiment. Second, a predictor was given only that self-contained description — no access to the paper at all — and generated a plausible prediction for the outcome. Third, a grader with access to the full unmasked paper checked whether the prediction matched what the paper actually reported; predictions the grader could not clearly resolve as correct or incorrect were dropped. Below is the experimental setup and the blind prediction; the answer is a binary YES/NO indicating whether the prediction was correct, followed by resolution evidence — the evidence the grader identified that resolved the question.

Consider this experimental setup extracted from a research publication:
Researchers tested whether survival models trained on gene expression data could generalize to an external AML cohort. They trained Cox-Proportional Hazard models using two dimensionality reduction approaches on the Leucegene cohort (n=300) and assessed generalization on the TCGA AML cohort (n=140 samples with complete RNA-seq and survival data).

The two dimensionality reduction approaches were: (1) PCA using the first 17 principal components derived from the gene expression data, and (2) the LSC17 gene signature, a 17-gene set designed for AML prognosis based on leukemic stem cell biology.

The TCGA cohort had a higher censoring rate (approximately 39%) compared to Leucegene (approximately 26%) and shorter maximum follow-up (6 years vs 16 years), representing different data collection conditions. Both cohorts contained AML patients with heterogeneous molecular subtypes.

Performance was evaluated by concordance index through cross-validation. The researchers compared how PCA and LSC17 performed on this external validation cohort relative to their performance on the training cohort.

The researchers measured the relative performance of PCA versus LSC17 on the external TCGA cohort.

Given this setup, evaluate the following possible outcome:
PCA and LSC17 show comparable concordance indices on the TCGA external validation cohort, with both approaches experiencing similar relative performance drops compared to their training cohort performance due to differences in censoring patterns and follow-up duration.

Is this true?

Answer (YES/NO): NO